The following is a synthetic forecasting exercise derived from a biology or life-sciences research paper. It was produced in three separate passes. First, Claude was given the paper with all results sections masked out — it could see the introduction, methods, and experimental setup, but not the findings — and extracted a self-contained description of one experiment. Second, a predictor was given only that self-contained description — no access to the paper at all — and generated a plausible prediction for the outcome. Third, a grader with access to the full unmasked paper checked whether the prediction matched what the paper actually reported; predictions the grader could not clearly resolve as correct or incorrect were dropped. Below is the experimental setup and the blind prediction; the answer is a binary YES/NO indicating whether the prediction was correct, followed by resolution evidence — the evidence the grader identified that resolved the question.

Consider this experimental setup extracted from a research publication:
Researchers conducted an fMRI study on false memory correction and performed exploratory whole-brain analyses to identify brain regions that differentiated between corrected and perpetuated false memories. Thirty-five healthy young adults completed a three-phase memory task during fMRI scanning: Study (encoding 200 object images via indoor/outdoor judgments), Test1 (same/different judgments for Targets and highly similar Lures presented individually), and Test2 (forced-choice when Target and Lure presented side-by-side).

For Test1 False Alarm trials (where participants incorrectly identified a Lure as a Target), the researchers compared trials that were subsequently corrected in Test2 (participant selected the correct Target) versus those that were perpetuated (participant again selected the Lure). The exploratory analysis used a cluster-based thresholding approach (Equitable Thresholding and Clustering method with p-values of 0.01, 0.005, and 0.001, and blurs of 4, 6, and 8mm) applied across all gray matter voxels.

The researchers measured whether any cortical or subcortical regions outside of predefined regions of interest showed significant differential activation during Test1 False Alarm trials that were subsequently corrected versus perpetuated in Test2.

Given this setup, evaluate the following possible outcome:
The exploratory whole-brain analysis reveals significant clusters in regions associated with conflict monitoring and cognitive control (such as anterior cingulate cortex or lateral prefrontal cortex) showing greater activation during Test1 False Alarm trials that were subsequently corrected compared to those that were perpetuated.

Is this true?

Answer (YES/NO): NO